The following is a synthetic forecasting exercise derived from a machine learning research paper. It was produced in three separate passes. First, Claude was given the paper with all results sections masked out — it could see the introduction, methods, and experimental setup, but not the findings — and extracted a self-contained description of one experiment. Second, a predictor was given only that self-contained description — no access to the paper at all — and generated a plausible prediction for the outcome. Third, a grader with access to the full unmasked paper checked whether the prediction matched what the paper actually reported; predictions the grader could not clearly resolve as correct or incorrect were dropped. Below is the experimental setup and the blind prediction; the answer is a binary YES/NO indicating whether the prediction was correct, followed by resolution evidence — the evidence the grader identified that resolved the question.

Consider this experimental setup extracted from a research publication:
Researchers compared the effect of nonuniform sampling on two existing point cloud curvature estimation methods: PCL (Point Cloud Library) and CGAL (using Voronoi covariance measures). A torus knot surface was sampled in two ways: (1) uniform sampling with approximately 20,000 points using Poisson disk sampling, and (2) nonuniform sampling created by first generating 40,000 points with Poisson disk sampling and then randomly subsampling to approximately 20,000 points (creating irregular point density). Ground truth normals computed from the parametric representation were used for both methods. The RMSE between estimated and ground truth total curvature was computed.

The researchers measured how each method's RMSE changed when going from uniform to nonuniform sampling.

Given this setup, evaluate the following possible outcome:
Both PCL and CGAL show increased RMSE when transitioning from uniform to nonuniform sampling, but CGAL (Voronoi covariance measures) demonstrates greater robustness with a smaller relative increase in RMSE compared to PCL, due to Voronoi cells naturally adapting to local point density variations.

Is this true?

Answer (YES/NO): YES